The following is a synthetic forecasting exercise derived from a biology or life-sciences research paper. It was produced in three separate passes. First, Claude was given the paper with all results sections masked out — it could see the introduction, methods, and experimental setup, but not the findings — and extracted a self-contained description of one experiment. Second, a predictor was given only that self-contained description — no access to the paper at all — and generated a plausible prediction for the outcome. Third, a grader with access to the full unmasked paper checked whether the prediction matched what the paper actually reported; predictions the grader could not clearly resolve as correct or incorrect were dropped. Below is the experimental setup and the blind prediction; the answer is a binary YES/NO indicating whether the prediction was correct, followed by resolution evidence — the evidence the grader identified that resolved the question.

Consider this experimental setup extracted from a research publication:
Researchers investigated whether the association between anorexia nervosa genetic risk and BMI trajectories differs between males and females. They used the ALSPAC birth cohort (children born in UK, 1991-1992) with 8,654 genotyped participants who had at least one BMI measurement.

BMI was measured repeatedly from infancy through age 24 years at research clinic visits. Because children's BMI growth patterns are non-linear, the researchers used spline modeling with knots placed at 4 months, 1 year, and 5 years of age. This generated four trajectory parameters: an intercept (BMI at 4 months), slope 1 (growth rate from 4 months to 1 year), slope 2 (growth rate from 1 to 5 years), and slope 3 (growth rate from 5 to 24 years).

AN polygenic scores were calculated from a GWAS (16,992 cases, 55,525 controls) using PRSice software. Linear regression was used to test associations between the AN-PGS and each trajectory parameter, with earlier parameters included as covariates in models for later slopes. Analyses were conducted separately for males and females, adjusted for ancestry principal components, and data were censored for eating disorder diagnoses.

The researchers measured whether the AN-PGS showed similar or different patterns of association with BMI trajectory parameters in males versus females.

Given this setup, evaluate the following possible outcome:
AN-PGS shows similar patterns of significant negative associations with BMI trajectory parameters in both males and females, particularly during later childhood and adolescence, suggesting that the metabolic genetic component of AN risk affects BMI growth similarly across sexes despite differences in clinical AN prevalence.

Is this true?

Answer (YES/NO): NO